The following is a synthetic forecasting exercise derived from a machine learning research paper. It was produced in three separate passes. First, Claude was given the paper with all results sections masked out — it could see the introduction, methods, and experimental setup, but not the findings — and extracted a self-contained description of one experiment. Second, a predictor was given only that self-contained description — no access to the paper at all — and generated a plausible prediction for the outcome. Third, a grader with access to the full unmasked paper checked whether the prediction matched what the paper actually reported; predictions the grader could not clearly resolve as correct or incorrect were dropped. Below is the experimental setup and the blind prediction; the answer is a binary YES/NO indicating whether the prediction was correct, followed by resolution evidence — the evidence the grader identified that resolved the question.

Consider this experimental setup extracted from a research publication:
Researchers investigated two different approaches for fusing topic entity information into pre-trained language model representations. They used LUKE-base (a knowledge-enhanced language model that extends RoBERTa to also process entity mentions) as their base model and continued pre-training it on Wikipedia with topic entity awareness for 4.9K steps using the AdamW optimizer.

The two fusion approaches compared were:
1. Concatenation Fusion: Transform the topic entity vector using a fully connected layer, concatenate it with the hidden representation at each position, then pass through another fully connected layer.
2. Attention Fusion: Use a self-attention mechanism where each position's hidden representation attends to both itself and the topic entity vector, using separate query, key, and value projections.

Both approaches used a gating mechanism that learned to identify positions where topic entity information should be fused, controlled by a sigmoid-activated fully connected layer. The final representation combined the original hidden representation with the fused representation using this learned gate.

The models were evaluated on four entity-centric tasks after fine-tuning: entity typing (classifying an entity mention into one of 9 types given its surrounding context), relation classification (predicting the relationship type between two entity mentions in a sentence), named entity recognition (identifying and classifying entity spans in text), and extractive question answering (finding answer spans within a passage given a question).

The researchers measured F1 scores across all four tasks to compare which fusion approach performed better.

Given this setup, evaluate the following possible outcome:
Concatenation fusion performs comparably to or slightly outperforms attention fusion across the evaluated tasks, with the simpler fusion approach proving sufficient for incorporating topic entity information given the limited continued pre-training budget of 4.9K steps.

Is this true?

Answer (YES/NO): NO